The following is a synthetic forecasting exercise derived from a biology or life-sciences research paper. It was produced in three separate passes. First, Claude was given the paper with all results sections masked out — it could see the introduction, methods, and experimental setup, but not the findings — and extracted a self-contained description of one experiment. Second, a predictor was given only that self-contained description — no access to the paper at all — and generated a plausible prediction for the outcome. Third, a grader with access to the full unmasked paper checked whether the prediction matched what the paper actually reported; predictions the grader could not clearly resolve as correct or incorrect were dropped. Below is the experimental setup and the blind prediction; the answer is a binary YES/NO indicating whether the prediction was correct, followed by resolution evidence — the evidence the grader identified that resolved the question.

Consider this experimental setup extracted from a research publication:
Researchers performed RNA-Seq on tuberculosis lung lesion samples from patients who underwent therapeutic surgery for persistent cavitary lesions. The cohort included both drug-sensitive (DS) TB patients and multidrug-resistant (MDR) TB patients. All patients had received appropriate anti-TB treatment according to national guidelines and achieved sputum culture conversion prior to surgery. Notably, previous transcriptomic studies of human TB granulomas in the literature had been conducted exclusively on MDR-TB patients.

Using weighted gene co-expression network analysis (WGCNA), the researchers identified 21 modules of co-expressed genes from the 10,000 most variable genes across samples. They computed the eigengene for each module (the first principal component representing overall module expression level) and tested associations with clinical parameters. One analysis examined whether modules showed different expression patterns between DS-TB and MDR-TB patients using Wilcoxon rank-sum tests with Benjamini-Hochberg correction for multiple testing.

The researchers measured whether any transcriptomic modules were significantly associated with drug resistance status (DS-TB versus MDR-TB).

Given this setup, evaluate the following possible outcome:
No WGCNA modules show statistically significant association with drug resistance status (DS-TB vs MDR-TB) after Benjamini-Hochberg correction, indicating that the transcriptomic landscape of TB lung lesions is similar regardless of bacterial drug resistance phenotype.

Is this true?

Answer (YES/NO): YES